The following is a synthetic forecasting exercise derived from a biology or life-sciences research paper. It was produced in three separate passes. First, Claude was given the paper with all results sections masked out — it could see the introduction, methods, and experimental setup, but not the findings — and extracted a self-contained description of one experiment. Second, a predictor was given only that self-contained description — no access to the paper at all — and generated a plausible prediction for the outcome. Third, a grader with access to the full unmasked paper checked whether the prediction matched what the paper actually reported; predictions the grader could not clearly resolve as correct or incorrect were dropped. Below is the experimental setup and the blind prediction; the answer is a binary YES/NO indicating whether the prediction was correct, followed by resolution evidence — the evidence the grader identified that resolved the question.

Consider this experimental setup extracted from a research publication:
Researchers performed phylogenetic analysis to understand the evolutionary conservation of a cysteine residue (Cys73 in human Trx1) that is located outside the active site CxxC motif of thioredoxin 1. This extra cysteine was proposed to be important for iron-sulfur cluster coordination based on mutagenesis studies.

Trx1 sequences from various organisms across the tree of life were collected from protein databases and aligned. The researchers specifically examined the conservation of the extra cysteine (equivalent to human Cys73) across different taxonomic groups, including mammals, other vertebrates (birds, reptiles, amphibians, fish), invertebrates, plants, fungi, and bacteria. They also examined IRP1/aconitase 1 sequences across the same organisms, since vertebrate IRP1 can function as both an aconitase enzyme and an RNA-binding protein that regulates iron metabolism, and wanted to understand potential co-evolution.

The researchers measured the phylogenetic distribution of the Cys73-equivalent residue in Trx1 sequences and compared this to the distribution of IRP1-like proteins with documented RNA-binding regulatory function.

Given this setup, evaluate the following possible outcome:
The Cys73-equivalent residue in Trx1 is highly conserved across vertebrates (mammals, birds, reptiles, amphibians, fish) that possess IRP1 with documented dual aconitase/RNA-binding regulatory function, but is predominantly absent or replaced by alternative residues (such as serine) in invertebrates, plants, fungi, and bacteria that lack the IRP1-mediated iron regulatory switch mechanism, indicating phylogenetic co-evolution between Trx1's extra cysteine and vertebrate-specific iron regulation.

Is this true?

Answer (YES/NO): YES